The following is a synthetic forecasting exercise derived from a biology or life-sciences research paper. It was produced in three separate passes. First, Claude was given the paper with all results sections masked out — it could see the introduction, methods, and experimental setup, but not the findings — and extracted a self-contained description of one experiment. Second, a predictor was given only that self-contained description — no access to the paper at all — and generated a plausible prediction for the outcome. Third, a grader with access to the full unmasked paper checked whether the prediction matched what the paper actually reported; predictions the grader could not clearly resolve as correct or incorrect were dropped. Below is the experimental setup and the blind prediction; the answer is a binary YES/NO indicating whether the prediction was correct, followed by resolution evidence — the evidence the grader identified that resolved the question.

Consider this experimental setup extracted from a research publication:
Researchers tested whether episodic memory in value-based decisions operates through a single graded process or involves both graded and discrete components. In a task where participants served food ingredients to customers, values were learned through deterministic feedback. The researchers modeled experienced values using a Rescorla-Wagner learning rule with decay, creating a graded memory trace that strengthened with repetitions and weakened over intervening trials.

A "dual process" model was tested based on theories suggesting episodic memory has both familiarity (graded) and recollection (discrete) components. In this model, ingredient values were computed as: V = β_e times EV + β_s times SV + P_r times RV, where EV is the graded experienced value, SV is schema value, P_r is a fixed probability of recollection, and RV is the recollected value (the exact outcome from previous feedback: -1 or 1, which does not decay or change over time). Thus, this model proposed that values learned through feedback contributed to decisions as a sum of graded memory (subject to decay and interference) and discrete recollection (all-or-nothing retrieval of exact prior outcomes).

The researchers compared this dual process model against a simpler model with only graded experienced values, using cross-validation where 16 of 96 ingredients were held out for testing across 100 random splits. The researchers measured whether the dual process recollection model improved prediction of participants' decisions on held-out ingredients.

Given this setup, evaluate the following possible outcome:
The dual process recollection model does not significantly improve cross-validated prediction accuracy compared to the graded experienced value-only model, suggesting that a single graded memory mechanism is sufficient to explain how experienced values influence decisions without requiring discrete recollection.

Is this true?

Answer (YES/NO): YES